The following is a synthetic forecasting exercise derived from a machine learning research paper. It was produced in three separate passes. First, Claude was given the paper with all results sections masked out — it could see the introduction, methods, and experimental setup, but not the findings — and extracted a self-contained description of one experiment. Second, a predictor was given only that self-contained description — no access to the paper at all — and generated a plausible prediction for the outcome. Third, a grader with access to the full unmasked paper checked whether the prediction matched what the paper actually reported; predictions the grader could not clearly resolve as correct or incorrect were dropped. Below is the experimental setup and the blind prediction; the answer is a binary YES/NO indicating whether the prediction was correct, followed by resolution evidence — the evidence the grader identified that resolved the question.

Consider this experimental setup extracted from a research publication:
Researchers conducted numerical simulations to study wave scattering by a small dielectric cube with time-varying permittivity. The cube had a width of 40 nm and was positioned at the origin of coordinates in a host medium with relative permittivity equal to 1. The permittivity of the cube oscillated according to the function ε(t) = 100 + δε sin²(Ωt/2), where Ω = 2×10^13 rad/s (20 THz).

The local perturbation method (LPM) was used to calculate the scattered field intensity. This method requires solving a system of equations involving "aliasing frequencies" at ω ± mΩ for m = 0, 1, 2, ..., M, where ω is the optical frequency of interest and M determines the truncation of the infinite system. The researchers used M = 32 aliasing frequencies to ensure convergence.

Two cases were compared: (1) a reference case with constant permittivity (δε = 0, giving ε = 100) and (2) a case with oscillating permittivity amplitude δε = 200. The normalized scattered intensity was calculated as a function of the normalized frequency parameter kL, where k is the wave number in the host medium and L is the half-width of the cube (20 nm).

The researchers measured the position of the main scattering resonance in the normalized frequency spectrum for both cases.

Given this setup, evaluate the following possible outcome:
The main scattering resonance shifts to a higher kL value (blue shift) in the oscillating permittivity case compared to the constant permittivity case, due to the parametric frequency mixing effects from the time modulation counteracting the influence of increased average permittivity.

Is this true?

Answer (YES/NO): NO